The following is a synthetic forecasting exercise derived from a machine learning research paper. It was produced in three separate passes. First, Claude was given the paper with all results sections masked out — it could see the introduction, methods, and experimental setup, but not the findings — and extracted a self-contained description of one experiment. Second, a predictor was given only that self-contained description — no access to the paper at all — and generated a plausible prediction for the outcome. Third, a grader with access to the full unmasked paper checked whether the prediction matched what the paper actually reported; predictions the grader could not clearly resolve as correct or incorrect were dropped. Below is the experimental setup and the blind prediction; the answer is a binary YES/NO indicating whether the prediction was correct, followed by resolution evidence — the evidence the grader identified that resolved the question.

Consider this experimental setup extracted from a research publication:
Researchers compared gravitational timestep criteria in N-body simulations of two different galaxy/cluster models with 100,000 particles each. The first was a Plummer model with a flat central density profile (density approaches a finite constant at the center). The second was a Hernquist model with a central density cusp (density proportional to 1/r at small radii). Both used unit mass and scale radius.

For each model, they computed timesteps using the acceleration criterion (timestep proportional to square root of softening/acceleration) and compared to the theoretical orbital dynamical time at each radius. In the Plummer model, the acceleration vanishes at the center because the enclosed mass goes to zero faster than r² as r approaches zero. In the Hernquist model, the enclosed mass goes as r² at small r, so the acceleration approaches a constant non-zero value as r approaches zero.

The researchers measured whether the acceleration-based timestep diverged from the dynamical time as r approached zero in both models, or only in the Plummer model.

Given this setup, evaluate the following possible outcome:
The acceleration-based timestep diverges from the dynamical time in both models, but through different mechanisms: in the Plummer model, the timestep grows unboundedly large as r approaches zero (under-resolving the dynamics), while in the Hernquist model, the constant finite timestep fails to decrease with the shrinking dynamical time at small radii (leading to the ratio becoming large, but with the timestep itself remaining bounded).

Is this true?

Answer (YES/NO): NO